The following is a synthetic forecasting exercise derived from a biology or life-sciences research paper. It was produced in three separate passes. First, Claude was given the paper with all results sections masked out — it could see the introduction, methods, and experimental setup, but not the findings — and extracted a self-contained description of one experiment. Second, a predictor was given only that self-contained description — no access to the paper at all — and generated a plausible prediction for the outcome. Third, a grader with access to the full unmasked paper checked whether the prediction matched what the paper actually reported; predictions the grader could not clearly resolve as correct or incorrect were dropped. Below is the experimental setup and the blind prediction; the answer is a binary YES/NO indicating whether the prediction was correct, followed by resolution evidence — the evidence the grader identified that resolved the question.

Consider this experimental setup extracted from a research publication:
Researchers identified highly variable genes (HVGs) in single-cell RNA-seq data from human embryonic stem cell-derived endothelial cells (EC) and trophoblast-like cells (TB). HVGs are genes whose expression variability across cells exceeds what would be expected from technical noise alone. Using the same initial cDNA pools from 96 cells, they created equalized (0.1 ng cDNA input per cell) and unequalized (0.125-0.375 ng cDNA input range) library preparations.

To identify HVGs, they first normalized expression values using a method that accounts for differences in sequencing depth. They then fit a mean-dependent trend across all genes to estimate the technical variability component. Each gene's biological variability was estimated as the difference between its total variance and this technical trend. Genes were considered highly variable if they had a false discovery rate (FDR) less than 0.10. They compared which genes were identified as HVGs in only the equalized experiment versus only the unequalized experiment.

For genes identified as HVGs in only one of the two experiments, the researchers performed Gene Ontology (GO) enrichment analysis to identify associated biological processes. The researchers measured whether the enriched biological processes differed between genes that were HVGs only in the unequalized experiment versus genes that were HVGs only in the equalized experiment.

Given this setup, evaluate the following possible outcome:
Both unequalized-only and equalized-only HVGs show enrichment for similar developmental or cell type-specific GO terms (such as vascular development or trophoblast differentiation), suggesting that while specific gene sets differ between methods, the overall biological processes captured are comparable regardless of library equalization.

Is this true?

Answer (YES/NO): NO